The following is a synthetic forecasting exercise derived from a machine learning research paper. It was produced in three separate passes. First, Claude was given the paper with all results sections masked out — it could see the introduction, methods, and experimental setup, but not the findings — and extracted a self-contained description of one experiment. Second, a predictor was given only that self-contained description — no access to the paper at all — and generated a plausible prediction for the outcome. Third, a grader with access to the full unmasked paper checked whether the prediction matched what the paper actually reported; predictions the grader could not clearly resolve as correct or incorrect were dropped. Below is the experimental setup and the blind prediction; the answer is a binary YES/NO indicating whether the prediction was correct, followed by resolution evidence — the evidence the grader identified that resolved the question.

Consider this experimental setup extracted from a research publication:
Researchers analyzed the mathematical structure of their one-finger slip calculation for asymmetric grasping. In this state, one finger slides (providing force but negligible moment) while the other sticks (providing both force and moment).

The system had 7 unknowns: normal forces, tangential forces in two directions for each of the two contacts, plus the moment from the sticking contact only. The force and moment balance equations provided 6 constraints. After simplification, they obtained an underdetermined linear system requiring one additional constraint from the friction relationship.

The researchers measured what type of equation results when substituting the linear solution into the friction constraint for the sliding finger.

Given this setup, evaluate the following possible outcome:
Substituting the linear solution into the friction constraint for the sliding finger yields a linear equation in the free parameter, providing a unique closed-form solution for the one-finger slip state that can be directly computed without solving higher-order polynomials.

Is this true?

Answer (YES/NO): NO